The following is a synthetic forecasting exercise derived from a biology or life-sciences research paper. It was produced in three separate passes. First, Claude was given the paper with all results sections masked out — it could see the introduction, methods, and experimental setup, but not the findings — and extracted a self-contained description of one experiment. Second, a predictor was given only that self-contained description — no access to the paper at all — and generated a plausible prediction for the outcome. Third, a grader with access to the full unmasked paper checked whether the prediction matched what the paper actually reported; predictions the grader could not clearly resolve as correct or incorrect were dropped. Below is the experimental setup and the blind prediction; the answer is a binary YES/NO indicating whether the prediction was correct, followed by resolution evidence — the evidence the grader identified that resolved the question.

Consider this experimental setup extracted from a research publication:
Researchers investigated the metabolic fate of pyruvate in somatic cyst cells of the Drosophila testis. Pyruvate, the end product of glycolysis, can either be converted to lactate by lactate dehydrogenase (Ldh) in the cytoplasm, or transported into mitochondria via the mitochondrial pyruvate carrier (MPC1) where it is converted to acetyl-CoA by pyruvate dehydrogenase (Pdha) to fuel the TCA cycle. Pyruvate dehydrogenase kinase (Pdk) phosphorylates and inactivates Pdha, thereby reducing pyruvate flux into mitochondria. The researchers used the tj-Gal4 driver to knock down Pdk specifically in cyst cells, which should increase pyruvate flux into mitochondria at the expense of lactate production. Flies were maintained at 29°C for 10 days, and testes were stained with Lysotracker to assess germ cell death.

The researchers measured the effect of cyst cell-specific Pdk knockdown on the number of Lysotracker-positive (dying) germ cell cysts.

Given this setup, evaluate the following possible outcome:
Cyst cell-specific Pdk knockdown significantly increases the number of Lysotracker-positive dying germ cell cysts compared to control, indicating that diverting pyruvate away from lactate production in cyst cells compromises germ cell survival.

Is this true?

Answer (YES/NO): YES